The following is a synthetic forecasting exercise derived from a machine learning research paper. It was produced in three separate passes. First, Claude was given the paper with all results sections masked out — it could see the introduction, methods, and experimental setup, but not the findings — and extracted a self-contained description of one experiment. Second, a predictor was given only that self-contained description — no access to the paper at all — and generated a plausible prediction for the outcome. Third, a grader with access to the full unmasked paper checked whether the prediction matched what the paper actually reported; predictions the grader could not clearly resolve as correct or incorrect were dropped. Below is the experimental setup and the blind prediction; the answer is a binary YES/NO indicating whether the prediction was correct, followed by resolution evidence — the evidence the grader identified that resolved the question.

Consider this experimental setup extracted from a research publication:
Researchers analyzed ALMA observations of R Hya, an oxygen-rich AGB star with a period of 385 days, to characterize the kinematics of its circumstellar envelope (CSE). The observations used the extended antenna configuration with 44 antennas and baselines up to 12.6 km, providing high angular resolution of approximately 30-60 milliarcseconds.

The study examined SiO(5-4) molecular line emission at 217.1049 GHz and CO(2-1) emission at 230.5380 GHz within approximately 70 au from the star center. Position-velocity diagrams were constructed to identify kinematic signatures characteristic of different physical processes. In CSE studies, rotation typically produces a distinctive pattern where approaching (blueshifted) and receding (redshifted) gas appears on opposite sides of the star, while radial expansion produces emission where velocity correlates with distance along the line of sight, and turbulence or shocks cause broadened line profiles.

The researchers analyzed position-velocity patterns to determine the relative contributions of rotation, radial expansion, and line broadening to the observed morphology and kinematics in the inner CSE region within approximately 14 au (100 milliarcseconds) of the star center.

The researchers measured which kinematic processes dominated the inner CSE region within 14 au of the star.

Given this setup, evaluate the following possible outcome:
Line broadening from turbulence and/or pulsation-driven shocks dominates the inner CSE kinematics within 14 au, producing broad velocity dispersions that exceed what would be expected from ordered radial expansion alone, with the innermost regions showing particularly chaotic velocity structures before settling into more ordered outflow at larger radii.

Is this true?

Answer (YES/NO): NO